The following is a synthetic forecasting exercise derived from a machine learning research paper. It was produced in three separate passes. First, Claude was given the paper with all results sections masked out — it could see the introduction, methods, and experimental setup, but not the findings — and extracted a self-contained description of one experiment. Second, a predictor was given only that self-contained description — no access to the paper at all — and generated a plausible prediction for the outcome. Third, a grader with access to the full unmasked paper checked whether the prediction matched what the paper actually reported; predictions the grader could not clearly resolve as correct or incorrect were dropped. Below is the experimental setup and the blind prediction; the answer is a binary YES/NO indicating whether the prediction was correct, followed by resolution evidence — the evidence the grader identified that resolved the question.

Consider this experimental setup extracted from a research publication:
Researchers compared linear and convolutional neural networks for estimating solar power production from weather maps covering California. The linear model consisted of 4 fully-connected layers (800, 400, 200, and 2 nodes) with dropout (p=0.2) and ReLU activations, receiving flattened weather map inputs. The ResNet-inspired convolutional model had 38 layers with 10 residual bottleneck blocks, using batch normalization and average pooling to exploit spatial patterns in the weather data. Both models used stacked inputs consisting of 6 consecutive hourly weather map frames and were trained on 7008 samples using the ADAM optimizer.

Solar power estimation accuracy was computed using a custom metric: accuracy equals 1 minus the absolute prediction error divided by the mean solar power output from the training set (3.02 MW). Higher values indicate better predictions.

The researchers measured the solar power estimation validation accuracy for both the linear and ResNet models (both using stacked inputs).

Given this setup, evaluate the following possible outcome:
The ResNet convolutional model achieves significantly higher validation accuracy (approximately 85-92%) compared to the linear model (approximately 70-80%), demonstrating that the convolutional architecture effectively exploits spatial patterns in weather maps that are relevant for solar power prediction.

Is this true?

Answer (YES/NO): NO